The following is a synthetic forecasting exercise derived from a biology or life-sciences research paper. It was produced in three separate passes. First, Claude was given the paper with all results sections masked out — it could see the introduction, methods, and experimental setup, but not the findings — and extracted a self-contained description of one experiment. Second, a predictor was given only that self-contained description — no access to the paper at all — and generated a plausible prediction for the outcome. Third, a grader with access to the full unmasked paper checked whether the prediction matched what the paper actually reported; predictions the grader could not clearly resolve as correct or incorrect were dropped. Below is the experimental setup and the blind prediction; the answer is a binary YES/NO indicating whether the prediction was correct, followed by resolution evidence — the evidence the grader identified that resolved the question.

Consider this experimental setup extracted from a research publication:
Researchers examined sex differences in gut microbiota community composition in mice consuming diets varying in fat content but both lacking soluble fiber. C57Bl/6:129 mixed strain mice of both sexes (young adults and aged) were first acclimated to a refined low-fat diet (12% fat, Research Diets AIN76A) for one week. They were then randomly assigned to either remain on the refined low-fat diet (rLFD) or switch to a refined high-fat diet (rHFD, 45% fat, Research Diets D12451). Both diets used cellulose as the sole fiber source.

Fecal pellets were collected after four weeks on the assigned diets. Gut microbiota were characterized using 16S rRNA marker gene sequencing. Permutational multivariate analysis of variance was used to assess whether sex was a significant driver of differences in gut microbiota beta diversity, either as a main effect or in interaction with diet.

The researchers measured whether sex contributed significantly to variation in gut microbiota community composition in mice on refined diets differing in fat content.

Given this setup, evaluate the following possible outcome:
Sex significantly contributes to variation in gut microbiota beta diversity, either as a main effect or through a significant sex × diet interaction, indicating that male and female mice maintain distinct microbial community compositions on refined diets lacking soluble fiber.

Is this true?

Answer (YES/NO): YES